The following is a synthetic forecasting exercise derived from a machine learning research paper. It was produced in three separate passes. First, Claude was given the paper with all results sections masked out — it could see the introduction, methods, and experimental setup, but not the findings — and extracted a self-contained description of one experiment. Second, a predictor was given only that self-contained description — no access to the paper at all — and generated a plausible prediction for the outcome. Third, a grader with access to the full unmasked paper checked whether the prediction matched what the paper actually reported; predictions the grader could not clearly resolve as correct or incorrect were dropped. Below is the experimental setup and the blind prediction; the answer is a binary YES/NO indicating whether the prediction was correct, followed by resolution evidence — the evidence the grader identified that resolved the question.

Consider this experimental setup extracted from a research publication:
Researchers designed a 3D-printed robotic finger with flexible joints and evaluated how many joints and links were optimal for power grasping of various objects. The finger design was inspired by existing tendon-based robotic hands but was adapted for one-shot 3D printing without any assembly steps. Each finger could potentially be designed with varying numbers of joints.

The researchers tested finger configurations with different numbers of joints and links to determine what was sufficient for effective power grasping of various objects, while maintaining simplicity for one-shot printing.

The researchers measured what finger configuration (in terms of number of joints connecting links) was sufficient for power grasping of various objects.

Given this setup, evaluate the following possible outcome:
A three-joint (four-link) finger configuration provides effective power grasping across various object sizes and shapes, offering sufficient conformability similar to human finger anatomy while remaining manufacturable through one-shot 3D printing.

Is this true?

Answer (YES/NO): YES